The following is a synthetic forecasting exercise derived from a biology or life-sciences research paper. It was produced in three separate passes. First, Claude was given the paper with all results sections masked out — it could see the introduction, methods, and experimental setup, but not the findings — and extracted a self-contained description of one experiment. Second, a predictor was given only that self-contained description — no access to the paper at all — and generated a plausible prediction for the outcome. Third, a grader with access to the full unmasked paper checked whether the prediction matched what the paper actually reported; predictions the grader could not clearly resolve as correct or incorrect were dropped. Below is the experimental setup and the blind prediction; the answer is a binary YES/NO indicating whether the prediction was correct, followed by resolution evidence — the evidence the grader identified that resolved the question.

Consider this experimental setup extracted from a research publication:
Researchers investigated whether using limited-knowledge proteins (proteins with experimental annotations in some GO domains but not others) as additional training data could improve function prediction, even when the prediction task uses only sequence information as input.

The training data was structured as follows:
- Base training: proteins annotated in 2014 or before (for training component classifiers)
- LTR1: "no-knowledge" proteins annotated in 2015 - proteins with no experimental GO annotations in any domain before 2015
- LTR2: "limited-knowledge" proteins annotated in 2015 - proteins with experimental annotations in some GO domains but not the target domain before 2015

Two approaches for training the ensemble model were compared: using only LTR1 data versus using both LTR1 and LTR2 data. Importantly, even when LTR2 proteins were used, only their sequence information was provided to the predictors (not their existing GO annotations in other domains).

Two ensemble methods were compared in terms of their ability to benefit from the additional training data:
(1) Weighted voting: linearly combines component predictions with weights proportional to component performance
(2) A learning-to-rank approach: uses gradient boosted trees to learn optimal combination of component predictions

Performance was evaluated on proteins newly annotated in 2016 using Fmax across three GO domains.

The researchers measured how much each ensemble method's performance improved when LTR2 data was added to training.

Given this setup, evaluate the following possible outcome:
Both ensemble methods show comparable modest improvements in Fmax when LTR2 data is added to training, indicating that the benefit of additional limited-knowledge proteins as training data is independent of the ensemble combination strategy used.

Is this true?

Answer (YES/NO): NO